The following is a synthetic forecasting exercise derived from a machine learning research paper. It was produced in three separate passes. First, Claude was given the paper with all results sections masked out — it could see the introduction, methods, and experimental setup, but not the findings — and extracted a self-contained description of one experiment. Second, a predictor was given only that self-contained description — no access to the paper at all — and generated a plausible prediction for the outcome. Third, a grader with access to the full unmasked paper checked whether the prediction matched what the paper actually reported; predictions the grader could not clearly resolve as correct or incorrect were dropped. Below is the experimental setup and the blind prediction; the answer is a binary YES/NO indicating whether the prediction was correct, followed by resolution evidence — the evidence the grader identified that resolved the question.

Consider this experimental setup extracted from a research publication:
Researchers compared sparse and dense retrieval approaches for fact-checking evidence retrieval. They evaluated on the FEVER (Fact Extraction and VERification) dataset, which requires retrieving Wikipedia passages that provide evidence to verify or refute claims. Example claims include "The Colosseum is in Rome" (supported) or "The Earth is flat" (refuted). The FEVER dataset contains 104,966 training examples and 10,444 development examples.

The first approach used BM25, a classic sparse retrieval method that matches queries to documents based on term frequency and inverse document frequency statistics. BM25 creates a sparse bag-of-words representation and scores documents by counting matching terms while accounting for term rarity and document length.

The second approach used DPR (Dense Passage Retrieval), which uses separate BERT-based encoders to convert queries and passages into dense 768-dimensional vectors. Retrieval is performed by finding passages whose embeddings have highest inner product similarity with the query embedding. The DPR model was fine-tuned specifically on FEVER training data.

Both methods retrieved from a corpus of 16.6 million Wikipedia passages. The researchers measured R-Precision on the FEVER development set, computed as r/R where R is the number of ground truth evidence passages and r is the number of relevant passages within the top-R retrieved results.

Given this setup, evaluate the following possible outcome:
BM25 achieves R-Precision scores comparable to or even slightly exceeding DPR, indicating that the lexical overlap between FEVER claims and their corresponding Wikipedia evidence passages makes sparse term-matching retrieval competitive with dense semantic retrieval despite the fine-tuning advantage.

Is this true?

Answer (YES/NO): NO